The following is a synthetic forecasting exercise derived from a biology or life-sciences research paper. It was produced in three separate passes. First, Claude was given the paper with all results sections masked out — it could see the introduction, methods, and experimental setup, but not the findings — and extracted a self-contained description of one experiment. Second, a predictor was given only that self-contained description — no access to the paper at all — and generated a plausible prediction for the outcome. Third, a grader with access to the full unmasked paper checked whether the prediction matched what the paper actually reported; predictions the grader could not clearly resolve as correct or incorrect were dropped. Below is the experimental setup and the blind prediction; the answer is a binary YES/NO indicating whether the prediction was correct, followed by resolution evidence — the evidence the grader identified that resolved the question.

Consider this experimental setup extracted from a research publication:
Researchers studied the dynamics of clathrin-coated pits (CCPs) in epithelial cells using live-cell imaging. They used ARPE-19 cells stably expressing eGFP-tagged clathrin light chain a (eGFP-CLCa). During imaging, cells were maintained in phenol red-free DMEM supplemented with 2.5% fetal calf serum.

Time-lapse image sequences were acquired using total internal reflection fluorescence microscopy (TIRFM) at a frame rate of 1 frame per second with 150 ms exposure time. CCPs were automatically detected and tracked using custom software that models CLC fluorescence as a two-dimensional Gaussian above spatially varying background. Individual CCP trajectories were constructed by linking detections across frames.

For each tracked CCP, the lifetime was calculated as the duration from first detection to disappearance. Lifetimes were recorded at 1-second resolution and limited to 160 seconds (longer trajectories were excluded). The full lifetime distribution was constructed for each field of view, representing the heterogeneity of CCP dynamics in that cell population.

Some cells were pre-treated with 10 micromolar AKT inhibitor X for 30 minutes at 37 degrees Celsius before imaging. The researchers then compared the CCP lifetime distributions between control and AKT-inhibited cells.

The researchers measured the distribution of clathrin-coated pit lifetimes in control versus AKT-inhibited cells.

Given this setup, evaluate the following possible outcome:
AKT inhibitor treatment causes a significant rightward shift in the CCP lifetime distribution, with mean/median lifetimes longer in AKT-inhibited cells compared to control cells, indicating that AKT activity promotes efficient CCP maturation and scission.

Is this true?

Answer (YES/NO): NO